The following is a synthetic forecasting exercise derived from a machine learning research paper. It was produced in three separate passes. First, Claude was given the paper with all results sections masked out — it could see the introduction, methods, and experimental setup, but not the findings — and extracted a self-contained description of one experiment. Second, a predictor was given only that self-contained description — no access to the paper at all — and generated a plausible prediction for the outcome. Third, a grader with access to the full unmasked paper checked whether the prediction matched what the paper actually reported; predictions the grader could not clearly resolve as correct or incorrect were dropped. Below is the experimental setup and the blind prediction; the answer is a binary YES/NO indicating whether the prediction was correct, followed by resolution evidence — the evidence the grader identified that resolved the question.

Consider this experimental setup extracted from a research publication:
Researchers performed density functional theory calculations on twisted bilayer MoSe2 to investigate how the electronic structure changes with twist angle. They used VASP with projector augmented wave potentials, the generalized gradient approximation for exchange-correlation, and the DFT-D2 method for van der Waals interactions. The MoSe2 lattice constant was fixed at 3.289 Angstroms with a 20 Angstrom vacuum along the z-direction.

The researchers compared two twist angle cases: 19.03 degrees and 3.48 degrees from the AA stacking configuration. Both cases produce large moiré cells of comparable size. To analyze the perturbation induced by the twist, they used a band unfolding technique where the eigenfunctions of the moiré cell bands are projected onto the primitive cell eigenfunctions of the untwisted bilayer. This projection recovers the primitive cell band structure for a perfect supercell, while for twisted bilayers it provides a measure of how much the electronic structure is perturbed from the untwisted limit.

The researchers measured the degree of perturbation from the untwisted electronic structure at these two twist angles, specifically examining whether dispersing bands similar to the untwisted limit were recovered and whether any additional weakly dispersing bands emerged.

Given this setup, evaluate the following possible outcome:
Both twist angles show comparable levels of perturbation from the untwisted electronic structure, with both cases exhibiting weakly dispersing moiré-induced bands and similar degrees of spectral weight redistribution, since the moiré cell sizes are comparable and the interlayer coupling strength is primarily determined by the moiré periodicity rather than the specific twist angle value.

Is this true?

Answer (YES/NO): NO